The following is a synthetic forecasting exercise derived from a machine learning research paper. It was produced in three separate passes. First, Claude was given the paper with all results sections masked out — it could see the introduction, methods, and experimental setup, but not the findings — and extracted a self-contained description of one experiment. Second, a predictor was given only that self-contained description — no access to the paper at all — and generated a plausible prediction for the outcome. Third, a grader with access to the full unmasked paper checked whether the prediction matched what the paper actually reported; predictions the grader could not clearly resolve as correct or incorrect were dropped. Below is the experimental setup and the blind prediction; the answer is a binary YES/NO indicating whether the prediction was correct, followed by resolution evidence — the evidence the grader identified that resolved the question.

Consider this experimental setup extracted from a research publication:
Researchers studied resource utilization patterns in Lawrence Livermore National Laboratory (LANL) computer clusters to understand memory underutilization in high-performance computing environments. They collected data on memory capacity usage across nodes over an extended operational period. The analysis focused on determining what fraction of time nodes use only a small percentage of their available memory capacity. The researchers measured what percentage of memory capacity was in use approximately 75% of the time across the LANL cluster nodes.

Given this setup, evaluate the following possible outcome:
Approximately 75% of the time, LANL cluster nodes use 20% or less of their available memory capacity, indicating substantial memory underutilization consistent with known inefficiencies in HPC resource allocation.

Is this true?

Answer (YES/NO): YES